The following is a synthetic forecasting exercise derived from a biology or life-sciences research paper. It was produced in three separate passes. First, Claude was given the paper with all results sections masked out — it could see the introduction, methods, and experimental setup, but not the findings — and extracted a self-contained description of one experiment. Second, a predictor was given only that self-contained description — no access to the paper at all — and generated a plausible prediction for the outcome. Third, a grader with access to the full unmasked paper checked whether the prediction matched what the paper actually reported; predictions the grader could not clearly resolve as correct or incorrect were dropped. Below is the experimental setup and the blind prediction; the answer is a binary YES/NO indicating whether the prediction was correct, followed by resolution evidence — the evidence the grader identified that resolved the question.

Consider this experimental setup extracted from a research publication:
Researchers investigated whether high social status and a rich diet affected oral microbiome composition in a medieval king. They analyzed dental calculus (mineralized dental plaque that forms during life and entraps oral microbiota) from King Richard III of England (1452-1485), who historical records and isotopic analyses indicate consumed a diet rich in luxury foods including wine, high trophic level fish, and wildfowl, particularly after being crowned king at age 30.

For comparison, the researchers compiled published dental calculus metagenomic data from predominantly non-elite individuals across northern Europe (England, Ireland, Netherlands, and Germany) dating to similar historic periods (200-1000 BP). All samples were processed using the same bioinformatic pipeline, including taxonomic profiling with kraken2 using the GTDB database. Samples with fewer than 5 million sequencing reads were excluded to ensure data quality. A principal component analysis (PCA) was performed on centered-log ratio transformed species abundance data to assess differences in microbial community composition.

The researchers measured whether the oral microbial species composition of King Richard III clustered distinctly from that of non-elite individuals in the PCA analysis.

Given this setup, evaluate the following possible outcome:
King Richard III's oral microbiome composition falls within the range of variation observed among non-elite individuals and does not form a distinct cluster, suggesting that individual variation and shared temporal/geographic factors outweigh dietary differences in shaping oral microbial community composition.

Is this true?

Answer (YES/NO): YES